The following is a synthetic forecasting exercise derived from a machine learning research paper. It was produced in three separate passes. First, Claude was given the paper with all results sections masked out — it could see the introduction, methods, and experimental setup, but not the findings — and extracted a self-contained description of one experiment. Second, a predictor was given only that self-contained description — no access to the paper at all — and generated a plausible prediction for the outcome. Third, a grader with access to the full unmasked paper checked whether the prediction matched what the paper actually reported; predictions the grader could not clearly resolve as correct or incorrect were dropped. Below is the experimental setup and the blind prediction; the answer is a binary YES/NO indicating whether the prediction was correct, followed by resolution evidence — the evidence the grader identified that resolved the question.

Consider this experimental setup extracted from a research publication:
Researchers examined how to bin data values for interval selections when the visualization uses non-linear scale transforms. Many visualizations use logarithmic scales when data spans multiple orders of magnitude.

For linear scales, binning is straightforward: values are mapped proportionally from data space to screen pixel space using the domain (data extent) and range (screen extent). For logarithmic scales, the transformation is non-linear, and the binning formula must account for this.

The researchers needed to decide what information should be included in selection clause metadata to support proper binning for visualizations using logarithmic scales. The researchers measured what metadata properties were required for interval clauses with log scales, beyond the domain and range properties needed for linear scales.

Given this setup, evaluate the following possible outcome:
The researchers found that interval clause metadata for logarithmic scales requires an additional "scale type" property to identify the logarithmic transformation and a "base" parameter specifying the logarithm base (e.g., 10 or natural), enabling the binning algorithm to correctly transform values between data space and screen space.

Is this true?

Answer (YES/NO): YES